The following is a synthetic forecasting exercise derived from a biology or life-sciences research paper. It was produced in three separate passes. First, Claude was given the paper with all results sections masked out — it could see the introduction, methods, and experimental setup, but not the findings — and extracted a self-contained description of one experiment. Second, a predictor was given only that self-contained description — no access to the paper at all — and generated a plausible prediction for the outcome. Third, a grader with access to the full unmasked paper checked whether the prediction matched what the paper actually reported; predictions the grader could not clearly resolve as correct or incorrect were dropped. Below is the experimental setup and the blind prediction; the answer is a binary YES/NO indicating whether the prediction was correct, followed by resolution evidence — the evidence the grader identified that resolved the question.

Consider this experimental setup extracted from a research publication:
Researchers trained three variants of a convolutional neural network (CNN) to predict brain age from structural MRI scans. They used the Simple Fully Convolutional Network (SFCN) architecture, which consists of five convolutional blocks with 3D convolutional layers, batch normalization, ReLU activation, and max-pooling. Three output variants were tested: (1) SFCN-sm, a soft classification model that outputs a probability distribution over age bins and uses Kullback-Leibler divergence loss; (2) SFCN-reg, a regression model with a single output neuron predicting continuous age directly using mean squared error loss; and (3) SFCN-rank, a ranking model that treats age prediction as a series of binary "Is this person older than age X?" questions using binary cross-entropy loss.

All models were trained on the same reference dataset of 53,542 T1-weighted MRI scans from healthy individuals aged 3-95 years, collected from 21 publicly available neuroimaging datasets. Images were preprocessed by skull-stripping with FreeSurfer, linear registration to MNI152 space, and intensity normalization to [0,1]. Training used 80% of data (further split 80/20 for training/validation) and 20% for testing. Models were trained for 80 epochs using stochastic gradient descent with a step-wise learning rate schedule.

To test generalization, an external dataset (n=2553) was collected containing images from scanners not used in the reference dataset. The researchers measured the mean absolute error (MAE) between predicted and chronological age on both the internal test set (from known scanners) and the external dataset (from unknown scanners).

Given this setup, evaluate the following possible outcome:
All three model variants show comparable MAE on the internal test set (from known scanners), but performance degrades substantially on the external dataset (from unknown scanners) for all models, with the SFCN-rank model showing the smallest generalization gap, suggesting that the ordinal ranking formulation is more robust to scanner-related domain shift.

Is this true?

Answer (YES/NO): NO